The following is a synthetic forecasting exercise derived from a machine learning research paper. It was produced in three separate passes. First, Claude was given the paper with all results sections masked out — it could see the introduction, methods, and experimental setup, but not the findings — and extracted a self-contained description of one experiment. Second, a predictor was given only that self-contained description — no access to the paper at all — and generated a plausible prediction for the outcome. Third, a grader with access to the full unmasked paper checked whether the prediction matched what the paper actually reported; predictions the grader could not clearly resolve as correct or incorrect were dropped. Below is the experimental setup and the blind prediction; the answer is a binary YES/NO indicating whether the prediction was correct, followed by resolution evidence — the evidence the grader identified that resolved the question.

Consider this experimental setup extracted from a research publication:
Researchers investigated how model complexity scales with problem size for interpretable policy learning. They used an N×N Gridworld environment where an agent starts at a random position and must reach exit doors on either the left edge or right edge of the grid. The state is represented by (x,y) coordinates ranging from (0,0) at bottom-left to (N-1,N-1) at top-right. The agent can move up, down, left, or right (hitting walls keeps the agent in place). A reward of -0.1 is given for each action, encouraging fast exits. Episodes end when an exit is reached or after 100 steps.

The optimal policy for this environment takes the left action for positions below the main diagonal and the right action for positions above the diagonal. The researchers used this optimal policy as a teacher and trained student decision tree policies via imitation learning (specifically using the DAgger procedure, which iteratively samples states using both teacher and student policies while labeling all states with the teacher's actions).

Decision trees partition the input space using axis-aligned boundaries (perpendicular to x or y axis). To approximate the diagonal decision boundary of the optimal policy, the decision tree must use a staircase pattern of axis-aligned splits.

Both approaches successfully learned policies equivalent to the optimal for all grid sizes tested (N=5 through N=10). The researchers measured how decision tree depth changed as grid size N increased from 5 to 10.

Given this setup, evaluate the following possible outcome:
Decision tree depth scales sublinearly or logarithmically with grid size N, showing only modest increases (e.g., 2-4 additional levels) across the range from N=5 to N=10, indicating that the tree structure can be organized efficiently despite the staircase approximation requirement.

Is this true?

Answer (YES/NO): YES